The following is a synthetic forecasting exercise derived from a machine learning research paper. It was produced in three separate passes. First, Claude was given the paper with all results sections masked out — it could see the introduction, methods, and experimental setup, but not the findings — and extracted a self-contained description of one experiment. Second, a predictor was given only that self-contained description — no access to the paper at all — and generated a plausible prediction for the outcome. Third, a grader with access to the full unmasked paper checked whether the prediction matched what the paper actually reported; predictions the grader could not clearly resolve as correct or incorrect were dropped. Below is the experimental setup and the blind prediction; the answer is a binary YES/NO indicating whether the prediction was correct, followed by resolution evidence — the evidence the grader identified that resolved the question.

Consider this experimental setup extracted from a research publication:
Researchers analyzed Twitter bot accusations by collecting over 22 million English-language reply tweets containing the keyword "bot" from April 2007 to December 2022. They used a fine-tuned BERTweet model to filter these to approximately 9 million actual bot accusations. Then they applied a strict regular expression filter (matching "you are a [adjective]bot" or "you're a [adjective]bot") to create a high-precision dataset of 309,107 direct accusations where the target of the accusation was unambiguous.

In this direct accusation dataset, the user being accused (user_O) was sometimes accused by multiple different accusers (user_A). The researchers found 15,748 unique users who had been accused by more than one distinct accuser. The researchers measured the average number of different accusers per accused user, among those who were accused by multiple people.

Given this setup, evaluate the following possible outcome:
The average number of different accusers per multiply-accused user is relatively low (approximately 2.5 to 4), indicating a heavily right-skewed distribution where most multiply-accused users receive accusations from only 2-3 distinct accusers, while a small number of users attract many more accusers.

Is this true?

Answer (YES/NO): YES